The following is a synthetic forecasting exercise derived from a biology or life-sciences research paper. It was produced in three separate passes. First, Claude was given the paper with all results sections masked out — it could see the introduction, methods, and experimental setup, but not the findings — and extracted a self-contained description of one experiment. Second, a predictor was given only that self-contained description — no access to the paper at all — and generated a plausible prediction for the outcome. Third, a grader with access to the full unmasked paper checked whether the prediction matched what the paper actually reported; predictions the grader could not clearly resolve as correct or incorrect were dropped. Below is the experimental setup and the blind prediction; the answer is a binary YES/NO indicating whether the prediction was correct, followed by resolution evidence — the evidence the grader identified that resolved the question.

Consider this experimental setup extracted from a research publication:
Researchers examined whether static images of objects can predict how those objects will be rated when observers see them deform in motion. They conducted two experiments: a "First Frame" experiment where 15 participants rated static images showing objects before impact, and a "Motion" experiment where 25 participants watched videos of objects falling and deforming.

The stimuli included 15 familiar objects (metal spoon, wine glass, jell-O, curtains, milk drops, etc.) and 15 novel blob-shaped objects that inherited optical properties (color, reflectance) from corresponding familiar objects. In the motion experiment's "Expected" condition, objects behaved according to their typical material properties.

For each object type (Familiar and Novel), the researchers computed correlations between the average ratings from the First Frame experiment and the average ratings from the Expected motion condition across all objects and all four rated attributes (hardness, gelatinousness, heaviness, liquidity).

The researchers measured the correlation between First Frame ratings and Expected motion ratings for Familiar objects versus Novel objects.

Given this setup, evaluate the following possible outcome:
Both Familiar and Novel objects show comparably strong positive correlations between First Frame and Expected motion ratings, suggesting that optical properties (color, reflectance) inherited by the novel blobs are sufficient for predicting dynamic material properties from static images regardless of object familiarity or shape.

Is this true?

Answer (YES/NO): NO